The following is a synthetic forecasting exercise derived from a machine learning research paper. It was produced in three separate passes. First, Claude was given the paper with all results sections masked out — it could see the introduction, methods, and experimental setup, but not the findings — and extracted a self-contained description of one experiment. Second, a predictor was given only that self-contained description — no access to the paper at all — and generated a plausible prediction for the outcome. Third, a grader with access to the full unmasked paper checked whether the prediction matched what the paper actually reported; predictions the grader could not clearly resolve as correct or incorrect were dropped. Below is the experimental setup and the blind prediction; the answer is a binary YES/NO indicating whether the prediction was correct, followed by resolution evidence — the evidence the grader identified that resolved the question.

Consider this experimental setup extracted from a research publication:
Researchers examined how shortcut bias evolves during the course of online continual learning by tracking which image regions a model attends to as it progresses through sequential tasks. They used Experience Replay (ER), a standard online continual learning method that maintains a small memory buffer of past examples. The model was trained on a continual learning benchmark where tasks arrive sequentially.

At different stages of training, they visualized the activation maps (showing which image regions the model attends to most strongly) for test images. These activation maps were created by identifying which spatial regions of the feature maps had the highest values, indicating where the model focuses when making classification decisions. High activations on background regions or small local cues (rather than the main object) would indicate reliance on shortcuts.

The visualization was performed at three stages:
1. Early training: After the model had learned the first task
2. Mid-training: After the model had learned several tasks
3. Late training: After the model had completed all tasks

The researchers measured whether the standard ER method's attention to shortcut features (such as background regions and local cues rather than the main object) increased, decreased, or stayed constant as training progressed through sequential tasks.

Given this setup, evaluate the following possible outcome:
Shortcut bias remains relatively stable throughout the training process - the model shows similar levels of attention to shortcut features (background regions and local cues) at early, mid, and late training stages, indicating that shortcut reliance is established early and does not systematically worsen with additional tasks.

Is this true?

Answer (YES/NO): NO